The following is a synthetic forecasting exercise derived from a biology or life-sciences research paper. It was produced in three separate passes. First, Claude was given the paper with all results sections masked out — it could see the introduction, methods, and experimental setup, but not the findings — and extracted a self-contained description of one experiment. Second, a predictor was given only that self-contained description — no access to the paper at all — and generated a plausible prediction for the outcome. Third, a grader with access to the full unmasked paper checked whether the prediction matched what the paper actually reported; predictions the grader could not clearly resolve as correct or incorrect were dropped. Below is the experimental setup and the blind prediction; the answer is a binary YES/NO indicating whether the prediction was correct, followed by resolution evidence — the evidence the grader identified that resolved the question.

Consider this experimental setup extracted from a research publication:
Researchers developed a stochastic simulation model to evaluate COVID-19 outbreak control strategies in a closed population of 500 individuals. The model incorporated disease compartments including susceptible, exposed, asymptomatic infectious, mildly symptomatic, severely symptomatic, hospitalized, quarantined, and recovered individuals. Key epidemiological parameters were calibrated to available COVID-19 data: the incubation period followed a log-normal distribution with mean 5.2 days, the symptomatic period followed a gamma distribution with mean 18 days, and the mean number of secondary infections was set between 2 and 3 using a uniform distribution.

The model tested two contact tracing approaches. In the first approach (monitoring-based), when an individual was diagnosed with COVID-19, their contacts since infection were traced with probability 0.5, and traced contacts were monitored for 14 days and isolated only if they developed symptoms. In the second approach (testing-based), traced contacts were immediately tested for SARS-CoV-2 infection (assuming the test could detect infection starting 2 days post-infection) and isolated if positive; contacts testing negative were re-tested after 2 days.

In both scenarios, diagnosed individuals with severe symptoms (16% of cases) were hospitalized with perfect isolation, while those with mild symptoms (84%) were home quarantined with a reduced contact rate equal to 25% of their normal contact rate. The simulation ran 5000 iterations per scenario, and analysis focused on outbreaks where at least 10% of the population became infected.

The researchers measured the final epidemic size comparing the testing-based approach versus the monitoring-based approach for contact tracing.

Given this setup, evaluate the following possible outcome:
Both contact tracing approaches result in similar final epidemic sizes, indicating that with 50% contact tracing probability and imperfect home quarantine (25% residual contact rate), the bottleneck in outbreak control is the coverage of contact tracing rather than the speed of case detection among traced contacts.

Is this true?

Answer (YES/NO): NO